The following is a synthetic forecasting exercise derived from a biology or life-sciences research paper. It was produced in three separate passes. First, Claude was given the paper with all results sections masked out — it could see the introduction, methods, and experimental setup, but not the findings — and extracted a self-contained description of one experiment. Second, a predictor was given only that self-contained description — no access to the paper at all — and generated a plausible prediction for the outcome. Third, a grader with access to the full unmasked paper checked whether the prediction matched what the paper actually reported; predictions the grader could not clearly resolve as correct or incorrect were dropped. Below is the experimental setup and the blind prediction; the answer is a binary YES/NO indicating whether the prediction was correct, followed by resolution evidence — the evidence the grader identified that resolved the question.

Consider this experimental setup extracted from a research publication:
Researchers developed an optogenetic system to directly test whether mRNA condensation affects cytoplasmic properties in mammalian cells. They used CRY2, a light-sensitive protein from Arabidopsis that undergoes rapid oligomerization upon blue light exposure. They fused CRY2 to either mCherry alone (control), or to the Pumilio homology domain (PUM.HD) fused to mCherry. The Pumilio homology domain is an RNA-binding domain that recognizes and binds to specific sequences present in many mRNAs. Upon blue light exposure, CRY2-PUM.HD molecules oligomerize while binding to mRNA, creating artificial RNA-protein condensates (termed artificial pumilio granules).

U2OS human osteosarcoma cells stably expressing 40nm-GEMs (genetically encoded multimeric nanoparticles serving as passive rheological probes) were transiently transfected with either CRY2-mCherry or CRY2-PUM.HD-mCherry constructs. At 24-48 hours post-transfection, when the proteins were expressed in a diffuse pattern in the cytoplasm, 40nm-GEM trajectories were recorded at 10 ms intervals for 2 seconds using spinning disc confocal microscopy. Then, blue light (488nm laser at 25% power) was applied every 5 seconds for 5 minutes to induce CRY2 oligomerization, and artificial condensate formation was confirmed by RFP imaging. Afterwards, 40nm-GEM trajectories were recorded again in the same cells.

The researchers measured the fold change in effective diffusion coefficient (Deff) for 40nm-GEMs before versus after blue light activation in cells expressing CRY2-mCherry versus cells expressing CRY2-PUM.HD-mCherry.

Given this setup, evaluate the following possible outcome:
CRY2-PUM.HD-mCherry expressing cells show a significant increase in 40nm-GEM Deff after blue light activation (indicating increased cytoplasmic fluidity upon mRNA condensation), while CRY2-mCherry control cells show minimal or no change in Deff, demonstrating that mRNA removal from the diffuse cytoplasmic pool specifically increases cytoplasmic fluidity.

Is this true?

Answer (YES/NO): YES